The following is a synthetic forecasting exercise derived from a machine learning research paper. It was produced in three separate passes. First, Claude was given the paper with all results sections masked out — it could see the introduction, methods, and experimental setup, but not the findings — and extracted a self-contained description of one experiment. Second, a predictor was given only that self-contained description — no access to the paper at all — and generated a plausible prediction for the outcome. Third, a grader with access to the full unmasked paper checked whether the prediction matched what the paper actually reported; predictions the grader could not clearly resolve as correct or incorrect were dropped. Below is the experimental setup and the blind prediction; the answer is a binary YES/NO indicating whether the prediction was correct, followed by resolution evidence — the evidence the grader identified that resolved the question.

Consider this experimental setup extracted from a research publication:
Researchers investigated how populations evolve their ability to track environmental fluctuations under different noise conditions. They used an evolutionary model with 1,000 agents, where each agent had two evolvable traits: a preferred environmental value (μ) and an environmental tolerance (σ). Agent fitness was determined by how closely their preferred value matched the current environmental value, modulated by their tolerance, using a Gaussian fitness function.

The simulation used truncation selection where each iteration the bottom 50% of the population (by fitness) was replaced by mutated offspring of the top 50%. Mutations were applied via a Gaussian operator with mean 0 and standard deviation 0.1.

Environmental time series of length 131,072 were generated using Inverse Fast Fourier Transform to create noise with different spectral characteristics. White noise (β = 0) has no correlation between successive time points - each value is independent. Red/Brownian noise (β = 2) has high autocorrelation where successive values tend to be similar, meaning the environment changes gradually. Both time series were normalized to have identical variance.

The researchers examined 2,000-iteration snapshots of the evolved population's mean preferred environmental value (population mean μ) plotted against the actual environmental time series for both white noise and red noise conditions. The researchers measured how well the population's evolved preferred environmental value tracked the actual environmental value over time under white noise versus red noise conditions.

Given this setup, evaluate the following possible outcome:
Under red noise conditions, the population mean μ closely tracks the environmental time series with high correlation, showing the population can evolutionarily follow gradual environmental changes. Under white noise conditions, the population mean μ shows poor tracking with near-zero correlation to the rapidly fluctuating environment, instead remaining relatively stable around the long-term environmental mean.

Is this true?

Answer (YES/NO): YES